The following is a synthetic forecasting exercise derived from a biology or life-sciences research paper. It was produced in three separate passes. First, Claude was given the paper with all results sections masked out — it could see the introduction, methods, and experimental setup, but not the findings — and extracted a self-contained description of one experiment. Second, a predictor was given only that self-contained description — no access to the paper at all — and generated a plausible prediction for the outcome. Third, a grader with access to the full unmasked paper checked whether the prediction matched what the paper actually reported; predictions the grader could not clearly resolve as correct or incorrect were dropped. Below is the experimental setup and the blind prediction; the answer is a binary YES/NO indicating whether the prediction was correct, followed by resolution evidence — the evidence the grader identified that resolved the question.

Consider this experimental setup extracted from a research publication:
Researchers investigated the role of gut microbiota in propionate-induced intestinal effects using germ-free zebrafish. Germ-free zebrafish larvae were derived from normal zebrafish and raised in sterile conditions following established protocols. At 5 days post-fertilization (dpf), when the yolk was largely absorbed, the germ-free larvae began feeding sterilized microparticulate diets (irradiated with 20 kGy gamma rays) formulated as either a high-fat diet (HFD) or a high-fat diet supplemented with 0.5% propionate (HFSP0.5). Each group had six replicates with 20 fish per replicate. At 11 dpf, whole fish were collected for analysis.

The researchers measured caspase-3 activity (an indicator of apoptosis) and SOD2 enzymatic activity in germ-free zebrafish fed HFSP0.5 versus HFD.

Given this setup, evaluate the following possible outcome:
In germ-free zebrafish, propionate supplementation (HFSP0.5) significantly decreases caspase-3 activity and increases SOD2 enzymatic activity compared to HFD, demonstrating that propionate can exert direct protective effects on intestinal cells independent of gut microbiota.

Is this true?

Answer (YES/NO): NO